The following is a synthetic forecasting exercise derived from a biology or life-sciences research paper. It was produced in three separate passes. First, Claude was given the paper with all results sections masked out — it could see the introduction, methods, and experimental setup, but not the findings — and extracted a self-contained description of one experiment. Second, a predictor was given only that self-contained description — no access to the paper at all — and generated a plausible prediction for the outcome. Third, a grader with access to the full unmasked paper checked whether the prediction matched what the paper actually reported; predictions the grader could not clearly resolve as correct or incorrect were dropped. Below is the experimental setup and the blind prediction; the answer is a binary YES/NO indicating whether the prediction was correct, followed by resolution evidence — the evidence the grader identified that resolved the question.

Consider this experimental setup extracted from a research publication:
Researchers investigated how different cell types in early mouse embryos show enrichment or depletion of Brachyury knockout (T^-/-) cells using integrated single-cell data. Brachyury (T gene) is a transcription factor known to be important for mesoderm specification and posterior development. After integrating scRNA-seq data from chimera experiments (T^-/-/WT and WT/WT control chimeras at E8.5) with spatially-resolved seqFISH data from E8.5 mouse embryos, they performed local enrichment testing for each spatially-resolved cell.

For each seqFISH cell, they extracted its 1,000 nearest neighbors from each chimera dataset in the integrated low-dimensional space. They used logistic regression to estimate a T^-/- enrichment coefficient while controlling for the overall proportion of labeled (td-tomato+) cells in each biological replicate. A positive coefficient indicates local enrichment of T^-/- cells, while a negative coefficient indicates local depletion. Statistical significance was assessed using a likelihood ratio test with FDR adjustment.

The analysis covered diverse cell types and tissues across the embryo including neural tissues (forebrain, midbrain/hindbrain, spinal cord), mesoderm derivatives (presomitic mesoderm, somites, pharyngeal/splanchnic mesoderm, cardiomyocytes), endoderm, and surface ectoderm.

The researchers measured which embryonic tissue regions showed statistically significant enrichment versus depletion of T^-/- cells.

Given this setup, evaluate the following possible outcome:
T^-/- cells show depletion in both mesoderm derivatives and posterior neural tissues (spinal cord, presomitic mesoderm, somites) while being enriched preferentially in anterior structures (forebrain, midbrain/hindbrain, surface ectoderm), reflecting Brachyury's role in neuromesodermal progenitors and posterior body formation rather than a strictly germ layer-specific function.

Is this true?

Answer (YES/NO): NO